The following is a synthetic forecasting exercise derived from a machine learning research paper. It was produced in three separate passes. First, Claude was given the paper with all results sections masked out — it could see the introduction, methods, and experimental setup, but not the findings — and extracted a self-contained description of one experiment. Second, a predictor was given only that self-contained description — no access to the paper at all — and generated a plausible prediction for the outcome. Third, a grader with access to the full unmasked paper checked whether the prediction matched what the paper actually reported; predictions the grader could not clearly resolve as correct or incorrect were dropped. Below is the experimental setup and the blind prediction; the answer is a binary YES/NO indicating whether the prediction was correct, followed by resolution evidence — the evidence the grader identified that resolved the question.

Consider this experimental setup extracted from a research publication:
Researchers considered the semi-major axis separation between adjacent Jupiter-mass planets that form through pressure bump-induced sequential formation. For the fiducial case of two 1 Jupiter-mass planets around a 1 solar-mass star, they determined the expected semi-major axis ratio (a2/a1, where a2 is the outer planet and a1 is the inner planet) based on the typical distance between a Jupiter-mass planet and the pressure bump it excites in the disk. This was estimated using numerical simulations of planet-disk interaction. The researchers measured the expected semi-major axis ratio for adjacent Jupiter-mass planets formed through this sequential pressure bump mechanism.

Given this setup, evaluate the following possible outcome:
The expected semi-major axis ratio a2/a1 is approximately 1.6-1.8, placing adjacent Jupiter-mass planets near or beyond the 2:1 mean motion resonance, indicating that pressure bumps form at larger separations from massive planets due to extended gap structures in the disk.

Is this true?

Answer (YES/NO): NO